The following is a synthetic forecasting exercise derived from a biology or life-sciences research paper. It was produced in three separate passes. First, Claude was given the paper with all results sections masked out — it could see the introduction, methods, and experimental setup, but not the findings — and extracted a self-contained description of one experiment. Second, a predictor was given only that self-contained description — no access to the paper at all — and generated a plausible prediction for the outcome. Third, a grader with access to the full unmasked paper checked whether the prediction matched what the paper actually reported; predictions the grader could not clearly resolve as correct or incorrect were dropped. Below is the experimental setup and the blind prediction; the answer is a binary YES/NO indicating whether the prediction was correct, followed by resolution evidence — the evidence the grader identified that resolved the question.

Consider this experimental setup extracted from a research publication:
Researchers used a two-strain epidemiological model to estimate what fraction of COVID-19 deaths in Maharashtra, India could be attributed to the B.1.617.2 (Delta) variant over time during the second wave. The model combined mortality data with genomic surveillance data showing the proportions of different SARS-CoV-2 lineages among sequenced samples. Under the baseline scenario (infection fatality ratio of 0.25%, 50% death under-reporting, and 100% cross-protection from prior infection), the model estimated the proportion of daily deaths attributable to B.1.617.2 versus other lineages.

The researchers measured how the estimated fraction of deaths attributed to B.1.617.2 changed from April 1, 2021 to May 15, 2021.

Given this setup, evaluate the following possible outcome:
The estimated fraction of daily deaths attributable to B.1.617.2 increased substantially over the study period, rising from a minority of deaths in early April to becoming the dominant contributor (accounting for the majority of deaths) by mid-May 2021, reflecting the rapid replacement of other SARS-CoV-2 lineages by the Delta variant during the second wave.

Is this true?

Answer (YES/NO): YES